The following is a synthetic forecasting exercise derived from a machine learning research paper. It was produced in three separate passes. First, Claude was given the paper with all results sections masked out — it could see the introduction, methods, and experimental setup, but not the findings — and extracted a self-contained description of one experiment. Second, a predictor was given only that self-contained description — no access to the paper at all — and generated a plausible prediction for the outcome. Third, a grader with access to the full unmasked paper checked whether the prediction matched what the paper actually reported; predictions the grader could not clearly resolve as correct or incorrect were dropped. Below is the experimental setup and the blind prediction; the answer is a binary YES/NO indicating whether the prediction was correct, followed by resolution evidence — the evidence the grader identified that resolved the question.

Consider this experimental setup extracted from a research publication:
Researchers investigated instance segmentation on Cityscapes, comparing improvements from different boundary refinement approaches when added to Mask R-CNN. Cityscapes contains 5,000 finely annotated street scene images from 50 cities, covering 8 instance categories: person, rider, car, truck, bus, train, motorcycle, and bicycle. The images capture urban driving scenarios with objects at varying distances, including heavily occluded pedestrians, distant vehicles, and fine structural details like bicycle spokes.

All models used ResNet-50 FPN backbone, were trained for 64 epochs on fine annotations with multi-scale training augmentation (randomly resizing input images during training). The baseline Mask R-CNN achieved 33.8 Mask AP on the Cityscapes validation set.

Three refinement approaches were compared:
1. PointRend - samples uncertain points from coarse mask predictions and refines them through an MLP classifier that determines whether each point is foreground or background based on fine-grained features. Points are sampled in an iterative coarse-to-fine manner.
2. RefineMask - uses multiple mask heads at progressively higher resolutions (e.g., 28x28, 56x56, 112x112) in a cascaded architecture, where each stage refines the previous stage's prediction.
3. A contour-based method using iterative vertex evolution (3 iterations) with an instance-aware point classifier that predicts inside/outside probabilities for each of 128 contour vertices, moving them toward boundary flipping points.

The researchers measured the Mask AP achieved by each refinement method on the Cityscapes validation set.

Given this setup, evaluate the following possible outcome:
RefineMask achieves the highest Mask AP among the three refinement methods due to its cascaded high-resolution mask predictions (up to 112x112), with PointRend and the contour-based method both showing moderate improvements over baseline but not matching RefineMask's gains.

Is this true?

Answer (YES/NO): NO